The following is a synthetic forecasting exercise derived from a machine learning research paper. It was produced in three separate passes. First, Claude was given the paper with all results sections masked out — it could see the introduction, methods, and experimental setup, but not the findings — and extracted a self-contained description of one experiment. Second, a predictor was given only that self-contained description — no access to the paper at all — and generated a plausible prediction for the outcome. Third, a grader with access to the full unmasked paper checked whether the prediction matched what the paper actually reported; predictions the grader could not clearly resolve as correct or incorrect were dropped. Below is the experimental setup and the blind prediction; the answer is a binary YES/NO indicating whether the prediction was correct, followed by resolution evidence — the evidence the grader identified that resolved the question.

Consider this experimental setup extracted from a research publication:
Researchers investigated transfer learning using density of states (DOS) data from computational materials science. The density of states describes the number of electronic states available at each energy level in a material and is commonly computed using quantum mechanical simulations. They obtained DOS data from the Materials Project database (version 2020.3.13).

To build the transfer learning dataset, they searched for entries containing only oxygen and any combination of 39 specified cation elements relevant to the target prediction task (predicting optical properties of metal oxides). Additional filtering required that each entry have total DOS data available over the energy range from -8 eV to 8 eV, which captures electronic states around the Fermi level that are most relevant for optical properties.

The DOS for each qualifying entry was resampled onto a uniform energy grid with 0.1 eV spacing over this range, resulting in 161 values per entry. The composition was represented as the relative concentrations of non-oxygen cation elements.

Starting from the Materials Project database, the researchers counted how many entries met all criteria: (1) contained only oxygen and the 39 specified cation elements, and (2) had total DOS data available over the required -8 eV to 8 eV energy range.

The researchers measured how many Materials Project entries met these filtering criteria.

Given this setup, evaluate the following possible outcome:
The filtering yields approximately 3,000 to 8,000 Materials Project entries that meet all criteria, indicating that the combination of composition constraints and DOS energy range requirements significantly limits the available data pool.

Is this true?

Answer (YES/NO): NO